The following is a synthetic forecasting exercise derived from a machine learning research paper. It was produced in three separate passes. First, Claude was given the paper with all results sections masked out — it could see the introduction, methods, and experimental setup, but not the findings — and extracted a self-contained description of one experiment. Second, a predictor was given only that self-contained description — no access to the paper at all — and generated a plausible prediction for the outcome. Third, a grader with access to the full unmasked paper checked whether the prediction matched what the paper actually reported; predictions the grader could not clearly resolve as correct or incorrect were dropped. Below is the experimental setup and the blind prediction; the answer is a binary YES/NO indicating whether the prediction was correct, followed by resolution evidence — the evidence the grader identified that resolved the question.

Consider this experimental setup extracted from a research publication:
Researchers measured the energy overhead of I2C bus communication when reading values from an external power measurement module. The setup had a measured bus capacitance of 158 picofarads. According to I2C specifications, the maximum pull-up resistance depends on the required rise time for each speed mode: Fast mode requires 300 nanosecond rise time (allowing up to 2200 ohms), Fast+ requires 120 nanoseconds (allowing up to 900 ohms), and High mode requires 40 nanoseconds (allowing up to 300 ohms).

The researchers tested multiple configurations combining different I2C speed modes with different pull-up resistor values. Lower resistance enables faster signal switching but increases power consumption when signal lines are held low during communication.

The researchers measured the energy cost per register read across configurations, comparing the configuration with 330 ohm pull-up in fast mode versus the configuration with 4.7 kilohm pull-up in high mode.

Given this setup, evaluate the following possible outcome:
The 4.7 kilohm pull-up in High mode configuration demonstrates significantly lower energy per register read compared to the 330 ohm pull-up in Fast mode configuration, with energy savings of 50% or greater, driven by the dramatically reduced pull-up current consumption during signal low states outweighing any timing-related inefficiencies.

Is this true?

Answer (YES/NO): YES